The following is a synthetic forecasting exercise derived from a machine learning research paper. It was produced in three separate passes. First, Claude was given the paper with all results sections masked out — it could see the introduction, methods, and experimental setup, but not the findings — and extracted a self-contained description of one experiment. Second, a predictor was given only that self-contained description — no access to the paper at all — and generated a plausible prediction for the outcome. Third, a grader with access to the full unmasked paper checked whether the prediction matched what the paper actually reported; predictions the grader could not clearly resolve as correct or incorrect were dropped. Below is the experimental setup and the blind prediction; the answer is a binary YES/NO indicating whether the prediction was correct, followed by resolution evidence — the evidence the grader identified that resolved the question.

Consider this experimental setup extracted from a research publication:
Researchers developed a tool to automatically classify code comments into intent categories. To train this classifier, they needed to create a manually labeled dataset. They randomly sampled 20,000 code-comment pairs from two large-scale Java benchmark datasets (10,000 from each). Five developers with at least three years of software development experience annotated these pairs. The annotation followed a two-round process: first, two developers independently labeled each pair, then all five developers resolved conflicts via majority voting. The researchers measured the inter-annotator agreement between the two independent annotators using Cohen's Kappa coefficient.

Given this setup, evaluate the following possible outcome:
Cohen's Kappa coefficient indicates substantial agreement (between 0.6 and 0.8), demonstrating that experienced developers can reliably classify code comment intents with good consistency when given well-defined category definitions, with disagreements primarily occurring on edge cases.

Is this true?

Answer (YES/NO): NO